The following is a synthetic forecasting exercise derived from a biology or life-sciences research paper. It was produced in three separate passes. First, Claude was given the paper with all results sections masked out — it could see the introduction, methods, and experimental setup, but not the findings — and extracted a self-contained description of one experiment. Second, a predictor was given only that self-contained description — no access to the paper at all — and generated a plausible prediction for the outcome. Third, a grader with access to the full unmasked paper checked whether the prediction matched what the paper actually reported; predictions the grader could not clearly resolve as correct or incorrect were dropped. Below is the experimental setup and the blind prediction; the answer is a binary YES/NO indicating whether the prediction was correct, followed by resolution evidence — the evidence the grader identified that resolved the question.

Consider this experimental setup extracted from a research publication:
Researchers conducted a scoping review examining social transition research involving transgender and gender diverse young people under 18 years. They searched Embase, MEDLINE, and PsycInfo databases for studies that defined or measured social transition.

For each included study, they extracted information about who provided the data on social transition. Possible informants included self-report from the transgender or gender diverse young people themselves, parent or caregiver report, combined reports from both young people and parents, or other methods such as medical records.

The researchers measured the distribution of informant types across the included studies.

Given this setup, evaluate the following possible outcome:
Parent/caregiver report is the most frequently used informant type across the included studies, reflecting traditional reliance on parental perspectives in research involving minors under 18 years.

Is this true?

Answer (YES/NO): NO